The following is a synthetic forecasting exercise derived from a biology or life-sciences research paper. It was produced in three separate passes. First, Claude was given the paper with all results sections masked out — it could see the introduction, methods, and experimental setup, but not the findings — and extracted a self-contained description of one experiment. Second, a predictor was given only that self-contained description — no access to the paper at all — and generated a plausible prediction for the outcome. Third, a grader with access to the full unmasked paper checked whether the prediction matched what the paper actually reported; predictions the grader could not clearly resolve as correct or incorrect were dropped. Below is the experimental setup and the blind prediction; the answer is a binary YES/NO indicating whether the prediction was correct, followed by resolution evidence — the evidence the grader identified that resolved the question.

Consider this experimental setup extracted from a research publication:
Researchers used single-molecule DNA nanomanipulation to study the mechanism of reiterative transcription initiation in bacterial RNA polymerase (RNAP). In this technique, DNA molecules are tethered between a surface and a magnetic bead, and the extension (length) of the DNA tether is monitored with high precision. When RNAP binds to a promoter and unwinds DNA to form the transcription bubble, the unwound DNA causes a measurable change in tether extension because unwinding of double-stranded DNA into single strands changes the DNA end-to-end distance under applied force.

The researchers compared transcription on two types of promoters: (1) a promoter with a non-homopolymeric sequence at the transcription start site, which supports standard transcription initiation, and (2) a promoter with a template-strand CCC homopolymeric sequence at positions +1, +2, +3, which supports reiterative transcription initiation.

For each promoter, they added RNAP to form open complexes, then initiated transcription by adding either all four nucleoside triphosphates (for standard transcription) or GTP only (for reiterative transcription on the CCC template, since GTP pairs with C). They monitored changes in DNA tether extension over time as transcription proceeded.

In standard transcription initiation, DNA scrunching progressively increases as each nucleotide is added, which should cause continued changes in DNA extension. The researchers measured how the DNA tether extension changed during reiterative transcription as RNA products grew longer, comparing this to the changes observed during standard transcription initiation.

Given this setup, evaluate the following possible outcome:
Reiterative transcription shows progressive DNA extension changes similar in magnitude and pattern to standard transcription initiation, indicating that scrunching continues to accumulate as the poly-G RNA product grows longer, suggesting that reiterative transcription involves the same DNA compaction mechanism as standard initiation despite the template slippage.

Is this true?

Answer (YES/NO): NO